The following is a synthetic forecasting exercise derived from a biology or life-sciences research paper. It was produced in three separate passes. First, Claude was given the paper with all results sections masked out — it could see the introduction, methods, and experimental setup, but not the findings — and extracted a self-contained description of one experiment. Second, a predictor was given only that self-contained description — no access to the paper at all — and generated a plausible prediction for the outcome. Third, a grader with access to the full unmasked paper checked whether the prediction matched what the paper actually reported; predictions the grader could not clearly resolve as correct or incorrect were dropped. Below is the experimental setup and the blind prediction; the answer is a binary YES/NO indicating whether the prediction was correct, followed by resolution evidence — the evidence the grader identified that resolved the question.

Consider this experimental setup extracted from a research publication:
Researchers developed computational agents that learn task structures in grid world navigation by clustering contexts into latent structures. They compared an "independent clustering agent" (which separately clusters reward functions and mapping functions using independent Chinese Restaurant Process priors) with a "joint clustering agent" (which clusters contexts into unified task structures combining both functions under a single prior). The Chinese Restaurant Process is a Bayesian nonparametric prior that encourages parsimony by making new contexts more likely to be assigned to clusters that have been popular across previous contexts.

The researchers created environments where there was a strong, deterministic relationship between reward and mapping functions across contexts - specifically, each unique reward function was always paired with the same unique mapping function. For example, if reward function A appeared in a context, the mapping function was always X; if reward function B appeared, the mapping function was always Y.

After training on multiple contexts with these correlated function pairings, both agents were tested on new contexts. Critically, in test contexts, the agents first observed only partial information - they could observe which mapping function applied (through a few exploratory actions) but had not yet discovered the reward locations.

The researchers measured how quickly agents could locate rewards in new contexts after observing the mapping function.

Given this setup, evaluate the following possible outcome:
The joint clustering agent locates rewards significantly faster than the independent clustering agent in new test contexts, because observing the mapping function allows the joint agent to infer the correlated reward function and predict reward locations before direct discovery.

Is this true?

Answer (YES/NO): YES